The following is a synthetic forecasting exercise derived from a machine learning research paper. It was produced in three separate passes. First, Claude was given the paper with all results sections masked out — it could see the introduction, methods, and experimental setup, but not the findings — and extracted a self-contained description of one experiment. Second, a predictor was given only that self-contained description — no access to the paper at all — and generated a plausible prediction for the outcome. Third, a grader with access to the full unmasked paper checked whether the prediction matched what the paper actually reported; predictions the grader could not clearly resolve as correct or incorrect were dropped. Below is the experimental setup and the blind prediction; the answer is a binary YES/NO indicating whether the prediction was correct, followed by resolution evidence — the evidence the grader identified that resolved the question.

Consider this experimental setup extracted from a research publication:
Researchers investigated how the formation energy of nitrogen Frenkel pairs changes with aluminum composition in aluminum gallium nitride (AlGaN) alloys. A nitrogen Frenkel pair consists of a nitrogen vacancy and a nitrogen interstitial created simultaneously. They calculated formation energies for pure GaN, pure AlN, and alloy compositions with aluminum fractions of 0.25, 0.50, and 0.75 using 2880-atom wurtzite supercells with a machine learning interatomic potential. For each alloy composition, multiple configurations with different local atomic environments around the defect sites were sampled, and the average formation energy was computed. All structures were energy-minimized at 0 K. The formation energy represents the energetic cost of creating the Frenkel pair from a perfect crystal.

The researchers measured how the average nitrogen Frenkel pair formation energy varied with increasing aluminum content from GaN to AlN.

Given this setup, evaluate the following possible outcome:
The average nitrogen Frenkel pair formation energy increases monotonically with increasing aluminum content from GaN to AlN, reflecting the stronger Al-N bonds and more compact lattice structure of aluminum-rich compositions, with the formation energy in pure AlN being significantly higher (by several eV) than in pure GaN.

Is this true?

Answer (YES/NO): YES